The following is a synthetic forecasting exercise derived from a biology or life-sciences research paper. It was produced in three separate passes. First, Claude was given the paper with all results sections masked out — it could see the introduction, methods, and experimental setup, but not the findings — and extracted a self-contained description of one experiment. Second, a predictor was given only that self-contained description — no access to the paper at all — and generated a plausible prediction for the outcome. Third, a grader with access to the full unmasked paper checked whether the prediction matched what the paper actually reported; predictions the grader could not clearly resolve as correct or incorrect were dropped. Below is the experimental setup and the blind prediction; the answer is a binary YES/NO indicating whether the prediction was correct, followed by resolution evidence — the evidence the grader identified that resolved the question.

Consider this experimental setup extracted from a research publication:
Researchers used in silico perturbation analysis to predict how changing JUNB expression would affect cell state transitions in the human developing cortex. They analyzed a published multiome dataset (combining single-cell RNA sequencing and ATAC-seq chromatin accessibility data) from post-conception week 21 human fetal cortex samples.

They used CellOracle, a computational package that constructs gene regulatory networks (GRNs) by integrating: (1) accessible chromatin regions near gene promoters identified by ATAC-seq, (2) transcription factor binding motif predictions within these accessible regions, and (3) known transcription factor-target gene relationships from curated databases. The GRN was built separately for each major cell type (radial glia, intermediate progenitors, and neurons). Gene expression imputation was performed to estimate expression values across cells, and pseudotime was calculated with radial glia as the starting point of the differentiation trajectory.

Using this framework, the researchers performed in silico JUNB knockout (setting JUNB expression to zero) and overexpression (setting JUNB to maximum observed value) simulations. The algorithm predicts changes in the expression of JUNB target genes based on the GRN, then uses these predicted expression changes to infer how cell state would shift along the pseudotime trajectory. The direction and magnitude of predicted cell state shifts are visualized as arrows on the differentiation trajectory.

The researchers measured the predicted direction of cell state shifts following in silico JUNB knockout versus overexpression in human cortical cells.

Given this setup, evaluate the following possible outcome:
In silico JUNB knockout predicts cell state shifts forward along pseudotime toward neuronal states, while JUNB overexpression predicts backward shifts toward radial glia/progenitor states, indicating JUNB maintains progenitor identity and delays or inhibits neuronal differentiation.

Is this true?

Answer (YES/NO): YES